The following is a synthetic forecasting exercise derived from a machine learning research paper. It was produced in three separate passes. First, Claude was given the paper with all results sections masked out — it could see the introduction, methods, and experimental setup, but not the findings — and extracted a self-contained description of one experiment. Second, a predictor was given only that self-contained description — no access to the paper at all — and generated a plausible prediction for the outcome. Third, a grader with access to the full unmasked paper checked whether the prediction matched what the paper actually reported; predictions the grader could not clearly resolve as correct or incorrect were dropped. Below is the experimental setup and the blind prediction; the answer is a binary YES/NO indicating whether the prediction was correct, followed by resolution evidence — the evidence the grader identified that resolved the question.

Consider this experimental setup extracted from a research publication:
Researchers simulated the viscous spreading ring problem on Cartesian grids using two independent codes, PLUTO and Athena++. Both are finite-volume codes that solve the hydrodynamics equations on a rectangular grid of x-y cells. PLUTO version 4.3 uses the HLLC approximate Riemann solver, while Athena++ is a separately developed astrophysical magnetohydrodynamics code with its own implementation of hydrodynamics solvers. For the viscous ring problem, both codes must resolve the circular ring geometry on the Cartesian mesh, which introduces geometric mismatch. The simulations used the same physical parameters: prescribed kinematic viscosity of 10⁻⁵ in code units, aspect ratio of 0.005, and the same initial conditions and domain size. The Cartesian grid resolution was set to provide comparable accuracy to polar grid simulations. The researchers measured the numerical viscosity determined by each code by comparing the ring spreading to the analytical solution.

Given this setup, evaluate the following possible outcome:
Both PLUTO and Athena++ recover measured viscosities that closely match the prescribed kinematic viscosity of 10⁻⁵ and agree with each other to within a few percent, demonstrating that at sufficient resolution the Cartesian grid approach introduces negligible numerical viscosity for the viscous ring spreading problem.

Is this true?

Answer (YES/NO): NO